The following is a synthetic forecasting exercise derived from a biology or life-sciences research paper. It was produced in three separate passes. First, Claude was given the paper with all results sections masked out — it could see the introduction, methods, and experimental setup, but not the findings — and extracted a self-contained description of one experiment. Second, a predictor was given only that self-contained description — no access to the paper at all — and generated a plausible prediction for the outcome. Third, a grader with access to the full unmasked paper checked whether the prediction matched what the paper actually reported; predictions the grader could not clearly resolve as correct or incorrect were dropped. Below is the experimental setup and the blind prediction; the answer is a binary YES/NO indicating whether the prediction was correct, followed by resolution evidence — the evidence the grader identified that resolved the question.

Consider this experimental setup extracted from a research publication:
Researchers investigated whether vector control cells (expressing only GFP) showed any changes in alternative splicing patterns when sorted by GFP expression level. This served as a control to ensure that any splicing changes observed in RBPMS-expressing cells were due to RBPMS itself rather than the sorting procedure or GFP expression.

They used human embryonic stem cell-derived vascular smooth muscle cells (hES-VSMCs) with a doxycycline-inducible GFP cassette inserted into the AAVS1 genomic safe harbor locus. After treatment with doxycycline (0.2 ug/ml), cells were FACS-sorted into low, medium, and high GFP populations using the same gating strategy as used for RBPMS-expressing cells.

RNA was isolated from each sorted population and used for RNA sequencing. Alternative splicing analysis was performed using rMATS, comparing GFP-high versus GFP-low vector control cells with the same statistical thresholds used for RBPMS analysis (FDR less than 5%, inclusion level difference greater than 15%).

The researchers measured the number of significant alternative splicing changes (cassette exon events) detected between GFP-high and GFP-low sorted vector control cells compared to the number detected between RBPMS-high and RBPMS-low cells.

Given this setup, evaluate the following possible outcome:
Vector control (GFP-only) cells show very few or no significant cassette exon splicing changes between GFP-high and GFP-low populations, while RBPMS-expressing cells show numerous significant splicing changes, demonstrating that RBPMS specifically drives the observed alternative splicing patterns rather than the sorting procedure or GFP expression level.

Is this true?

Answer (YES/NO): YES